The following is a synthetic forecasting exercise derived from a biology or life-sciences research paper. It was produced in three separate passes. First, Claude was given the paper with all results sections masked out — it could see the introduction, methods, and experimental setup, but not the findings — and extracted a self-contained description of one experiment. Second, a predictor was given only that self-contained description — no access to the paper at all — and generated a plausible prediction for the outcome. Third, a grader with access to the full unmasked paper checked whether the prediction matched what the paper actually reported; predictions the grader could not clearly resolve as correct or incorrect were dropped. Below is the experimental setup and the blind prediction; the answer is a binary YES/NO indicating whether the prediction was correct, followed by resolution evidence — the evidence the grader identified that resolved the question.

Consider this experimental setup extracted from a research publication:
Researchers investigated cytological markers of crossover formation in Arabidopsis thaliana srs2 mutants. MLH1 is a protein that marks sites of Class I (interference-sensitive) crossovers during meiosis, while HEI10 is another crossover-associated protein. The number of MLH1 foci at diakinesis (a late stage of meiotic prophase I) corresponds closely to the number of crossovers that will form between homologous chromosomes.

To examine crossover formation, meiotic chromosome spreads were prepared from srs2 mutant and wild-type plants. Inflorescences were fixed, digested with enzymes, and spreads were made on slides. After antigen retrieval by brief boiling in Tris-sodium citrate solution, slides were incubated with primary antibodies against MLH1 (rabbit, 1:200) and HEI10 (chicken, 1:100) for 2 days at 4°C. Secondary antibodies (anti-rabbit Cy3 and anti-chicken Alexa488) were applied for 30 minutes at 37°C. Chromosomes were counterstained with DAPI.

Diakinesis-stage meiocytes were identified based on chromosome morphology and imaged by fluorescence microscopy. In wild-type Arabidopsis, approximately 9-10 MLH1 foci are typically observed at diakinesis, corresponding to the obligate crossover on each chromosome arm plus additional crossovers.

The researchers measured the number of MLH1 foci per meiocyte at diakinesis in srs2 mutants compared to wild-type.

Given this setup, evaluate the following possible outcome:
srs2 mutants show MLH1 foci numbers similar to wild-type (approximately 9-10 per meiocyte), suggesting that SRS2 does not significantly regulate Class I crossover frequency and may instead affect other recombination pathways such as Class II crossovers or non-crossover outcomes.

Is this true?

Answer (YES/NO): NO